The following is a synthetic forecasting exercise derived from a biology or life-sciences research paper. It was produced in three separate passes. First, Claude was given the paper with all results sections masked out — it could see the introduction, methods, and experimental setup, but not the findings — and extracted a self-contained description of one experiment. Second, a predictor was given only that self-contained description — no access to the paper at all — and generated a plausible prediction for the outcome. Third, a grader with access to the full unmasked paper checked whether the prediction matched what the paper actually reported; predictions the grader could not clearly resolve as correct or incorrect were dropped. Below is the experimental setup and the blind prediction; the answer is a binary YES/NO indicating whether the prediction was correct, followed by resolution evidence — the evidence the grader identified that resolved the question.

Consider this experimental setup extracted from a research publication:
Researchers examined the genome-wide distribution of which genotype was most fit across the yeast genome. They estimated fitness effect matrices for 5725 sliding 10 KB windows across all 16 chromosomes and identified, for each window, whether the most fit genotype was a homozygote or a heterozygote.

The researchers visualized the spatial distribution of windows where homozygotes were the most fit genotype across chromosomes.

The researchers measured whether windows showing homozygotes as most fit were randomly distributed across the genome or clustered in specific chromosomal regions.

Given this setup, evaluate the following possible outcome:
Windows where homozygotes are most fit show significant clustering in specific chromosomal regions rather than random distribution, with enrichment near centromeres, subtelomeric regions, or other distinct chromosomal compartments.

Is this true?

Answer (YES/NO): YES